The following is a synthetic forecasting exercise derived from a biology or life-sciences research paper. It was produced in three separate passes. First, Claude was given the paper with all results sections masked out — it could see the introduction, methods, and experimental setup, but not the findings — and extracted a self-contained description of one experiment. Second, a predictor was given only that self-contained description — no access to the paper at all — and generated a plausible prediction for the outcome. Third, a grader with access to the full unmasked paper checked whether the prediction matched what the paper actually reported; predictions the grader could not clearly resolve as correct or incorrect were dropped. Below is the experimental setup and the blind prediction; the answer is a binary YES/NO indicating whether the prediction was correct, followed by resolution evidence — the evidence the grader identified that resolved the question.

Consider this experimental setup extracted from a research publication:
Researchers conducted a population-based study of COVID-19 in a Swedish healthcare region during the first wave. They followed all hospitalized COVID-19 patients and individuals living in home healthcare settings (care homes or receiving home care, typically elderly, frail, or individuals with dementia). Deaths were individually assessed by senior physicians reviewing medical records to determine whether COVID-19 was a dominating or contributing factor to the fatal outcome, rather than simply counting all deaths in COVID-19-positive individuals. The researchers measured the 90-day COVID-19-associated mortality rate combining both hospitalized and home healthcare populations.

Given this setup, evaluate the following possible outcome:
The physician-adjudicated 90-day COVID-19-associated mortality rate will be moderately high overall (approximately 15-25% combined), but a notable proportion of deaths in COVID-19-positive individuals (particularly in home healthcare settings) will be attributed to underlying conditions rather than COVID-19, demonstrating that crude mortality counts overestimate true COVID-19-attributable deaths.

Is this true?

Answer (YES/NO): NO